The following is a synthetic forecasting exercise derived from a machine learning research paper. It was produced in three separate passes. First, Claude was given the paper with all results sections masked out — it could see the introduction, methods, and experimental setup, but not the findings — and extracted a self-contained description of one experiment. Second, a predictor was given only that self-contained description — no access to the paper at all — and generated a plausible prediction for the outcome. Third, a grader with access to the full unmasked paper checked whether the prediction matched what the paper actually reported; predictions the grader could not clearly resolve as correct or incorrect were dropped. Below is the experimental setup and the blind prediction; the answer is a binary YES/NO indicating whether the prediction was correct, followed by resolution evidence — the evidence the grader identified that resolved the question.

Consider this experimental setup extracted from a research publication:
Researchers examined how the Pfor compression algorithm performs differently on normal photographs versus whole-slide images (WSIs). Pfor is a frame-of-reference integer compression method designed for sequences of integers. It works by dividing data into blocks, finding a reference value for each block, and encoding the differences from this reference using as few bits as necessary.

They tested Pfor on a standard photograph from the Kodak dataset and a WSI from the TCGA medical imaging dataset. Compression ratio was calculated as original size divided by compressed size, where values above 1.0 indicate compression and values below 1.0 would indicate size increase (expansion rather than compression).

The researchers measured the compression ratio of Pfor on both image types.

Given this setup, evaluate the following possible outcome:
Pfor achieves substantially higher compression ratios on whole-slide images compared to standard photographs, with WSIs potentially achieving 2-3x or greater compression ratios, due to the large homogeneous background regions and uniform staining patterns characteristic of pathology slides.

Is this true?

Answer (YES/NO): NO